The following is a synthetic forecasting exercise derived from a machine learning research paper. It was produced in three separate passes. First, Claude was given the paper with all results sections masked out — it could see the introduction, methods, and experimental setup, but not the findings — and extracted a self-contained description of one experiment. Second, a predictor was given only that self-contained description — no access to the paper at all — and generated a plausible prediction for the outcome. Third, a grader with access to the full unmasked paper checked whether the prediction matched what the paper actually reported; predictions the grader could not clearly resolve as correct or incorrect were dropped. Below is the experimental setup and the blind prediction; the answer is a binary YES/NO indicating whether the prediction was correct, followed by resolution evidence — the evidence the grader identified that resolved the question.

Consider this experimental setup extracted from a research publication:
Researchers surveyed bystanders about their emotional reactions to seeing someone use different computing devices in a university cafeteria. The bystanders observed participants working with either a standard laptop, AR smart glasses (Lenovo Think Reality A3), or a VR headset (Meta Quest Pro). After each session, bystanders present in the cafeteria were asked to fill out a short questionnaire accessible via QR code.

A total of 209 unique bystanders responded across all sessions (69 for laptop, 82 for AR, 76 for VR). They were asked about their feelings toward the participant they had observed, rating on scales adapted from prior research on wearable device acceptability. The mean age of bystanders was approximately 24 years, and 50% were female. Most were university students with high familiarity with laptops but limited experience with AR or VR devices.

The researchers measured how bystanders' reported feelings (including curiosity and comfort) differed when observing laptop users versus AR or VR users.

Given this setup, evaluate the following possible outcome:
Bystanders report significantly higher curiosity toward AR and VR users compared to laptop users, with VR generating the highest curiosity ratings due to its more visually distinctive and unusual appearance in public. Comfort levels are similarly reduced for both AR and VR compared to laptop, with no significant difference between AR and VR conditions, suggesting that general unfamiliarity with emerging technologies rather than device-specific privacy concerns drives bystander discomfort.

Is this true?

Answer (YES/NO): NO